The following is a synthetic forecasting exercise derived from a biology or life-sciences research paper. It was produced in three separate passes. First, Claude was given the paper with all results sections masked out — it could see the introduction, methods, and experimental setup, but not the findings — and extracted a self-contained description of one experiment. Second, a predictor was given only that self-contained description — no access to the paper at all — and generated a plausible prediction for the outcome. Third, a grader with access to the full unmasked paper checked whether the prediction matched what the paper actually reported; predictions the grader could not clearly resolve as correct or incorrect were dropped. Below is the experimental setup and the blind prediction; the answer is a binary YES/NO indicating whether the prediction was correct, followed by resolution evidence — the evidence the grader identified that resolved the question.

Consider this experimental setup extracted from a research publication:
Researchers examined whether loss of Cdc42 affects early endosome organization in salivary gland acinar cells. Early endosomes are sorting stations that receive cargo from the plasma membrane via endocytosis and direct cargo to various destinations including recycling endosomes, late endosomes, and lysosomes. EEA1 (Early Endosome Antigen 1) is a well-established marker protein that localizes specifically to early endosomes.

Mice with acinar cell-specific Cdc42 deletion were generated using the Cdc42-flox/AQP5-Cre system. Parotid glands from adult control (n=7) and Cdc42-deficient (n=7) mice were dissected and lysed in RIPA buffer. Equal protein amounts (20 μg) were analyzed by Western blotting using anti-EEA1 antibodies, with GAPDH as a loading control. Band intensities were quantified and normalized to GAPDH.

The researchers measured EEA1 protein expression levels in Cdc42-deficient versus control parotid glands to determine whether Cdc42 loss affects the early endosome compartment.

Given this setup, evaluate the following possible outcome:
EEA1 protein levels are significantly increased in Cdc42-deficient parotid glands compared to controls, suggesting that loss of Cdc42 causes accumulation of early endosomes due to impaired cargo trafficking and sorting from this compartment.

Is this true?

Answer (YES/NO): NO